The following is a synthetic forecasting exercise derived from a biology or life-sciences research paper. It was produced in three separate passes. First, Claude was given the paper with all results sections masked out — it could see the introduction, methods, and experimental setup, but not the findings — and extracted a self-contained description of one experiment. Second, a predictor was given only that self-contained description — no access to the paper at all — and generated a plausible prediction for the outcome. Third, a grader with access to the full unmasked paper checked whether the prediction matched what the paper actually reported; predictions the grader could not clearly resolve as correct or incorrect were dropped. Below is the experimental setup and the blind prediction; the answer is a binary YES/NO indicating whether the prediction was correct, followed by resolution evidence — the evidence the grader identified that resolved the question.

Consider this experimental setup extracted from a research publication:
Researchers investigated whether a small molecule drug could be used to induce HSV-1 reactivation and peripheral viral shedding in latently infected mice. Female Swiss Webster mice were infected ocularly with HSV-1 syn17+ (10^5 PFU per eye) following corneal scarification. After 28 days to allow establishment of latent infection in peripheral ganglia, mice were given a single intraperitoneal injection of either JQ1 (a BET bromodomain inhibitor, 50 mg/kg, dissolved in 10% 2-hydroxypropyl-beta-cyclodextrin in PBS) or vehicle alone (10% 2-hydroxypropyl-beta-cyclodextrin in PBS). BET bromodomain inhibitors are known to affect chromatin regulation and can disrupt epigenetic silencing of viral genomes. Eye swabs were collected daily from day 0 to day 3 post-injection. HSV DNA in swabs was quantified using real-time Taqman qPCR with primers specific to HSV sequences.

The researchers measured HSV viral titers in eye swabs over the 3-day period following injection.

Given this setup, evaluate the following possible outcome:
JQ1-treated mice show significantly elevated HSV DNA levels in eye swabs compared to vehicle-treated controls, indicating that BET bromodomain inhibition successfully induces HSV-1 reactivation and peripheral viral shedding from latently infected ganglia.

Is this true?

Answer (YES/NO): YES